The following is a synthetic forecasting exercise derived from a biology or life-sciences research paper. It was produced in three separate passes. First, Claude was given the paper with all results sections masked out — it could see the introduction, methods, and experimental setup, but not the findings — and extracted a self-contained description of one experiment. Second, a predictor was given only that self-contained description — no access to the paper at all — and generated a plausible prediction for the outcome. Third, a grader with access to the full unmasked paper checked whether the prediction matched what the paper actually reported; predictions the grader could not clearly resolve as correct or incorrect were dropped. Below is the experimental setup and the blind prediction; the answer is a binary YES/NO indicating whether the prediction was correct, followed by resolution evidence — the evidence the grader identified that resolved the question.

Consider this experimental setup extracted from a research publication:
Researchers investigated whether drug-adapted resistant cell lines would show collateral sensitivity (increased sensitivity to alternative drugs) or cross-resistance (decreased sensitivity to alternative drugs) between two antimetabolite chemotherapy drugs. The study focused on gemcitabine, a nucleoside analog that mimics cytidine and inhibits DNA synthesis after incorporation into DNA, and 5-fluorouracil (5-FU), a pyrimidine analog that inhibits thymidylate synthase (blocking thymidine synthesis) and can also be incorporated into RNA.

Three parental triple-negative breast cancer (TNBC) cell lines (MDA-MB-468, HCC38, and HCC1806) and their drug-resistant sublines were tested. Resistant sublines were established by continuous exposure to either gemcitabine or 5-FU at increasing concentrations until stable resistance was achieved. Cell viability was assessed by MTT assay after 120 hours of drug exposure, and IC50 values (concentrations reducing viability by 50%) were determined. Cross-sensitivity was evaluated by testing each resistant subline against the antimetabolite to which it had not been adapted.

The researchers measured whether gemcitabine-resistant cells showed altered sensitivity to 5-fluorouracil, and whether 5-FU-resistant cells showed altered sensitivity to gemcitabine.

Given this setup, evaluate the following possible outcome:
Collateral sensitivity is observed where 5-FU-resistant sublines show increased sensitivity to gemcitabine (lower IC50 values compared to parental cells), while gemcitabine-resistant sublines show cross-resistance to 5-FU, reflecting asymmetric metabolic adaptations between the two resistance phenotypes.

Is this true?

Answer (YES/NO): NO